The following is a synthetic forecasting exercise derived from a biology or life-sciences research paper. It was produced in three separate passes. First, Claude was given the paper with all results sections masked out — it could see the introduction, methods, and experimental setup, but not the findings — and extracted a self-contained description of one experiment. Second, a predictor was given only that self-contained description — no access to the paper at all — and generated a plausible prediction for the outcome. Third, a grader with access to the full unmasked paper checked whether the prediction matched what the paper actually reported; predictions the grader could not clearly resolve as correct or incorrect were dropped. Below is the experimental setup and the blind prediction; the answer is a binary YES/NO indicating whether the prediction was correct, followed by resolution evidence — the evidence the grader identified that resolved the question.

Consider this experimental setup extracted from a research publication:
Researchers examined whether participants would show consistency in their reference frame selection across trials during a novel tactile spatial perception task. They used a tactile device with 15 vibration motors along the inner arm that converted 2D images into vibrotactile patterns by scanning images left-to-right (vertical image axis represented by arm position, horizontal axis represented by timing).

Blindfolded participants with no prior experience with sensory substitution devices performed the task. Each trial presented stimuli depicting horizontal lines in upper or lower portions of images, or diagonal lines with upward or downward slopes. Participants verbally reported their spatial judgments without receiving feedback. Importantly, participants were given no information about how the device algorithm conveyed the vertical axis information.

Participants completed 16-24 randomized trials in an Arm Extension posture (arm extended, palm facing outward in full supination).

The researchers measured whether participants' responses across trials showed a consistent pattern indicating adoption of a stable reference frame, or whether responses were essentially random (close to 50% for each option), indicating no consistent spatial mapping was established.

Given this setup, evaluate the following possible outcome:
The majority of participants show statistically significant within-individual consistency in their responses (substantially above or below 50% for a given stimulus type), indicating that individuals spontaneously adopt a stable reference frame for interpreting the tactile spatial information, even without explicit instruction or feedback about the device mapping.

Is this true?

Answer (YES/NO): YES